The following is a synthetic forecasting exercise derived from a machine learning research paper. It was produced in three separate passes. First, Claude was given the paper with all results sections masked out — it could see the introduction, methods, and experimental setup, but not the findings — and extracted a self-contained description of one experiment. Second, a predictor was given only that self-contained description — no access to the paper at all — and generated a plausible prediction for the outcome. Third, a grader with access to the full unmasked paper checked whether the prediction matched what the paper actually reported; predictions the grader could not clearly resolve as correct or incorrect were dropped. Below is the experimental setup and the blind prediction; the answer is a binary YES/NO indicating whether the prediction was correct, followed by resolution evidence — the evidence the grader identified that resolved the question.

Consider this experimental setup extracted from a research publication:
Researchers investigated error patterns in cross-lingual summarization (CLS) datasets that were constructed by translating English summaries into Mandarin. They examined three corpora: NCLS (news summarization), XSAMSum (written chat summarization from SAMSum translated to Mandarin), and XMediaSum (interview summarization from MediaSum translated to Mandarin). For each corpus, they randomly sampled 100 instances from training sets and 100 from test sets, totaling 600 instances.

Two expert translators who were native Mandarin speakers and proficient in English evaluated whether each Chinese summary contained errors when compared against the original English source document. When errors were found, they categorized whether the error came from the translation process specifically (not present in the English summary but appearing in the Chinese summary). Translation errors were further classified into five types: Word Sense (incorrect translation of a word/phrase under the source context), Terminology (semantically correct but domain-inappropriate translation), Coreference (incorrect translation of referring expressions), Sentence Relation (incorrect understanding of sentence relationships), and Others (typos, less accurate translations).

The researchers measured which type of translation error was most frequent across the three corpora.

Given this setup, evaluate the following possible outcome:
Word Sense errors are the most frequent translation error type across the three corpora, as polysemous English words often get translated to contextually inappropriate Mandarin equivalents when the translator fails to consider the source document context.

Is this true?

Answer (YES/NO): YES